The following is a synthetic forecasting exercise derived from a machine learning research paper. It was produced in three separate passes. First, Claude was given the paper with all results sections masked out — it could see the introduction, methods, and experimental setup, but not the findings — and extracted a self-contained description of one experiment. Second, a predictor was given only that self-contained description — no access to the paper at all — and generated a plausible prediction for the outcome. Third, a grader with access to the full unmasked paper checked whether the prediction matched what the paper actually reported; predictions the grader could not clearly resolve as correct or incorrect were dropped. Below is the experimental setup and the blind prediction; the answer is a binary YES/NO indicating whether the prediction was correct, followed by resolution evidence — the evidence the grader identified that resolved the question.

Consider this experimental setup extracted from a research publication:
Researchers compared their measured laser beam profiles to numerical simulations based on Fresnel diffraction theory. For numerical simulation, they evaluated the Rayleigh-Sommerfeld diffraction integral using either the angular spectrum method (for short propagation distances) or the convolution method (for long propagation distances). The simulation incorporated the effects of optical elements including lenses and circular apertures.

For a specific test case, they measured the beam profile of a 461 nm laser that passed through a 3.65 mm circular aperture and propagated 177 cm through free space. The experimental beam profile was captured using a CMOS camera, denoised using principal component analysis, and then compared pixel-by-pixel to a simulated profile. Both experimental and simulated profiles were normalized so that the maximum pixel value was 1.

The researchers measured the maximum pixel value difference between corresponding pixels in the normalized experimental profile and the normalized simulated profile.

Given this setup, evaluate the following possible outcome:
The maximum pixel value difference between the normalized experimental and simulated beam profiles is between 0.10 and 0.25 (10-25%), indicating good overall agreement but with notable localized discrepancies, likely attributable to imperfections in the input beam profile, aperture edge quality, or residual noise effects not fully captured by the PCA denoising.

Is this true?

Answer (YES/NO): YES